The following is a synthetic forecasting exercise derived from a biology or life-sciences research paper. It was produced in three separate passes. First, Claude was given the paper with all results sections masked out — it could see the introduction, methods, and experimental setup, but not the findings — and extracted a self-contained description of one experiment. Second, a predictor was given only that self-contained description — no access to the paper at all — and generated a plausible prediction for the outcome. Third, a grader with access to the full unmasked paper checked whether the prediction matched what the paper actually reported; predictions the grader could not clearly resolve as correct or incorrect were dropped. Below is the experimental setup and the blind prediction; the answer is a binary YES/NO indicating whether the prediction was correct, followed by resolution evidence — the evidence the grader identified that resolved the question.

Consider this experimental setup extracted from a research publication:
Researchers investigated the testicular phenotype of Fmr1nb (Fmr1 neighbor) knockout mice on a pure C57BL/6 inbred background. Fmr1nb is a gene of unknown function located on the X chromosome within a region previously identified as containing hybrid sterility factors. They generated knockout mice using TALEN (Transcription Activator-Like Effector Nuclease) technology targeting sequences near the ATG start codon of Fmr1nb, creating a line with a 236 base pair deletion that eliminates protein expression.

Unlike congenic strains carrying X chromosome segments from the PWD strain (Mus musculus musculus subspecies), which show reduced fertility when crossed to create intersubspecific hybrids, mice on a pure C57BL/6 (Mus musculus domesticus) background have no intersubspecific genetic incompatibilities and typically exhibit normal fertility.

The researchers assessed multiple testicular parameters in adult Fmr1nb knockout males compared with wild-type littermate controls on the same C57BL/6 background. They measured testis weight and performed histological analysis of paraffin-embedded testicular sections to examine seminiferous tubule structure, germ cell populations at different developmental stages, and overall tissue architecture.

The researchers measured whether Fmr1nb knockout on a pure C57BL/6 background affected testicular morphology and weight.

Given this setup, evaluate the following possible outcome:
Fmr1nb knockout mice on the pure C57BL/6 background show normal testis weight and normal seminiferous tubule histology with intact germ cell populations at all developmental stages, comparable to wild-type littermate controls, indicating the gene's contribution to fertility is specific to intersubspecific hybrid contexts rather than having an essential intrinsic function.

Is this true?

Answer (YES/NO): NO